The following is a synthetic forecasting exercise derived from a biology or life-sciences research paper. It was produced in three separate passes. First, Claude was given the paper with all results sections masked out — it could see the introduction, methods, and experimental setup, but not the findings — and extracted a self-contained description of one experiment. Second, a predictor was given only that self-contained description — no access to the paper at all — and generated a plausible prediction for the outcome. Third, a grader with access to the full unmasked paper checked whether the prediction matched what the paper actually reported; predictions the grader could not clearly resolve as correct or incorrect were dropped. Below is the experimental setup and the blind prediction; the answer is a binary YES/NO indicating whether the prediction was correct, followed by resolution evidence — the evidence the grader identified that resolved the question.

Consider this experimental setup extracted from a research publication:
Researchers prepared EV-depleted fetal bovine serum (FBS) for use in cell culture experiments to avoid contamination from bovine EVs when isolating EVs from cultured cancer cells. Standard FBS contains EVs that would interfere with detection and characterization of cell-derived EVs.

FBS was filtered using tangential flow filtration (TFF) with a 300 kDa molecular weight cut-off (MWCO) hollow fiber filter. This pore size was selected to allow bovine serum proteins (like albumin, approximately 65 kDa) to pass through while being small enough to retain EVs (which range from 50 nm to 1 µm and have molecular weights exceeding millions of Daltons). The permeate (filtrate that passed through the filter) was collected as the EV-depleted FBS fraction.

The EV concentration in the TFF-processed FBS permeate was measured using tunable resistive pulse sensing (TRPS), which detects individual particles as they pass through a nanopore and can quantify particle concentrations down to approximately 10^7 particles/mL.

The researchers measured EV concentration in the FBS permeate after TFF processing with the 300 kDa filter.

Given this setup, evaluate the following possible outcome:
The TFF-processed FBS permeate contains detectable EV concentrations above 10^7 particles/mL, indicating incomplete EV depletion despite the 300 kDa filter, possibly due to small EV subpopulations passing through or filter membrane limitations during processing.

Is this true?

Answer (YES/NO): NO